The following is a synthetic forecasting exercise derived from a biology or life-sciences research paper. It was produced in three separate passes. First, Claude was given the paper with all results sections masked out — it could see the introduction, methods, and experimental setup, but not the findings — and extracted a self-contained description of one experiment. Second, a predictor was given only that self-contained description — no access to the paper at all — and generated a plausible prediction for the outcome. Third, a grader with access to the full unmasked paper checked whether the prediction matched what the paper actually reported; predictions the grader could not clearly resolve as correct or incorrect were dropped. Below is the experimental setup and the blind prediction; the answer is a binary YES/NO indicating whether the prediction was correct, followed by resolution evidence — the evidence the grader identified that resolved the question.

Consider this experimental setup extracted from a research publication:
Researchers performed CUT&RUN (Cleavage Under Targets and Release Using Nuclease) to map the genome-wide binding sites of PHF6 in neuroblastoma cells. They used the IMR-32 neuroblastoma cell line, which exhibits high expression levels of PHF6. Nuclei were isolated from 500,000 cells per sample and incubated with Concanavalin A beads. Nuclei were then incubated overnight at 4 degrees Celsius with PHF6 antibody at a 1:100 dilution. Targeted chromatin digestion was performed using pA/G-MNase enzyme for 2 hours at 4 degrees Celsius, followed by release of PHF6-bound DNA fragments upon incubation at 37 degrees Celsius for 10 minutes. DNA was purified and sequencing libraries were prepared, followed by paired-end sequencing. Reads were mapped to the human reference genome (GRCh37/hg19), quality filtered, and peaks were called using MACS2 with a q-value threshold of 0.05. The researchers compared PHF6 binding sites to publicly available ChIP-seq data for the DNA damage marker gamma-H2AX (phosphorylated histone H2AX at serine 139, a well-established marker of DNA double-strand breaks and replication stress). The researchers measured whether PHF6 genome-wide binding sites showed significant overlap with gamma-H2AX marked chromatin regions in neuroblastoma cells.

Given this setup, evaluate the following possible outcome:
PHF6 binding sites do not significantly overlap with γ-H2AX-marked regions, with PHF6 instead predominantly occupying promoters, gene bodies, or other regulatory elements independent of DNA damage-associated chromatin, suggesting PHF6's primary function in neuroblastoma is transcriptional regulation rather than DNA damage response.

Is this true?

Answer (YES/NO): NO